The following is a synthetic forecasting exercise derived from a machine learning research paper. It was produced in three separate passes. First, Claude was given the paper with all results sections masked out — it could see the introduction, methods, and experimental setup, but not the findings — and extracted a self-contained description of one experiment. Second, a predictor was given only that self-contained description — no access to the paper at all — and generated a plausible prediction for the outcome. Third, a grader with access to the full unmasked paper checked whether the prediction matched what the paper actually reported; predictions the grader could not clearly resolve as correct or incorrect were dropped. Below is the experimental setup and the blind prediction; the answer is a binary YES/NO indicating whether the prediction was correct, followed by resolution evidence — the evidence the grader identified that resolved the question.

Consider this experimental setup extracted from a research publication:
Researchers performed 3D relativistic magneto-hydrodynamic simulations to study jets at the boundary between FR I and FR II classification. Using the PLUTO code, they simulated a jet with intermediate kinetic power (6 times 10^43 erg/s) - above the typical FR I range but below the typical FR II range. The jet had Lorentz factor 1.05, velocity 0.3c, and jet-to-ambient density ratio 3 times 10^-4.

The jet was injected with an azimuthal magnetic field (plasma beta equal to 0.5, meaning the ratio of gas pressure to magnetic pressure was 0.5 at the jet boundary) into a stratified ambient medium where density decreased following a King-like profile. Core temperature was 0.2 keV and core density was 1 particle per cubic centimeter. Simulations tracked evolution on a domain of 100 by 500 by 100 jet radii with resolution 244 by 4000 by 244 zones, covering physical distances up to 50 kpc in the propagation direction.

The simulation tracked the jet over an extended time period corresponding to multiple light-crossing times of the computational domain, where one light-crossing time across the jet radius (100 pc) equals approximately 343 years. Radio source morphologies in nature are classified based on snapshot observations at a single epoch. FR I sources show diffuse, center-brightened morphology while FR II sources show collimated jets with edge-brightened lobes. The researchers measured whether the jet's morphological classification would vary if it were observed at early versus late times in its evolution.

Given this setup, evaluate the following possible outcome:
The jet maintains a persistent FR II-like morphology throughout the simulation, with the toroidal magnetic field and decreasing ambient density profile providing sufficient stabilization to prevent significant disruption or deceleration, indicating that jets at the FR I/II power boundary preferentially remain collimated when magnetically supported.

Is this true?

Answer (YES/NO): NO